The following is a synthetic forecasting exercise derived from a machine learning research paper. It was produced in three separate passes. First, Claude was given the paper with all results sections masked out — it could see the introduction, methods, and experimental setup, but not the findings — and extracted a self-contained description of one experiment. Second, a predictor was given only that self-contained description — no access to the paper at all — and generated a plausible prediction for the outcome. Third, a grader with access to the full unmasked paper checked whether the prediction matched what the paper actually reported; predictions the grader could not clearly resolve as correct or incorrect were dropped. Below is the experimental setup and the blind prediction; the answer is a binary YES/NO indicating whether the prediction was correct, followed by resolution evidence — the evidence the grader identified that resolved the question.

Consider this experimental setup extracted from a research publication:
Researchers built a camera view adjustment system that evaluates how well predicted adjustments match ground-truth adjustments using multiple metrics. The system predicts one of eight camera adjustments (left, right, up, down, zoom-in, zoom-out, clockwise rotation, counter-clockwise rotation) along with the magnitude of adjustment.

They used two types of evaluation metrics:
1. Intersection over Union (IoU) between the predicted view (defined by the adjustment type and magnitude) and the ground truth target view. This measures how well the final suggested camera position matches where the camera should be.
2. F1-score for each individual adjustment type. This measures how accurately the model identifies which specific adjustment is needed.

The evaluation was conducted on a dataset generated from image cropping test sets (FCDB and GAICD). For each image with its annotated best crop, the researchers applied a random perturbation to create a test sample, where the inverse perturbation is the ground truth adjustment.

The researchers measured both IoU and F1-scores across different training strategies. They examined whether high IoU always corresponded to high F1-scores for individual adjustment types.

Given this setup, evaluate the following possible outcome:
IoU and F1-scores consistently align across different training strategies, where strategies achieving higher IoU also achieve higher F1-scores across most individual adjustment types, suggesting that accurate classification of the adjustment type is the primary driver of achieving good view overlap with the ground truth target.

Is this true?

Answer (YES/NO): NO